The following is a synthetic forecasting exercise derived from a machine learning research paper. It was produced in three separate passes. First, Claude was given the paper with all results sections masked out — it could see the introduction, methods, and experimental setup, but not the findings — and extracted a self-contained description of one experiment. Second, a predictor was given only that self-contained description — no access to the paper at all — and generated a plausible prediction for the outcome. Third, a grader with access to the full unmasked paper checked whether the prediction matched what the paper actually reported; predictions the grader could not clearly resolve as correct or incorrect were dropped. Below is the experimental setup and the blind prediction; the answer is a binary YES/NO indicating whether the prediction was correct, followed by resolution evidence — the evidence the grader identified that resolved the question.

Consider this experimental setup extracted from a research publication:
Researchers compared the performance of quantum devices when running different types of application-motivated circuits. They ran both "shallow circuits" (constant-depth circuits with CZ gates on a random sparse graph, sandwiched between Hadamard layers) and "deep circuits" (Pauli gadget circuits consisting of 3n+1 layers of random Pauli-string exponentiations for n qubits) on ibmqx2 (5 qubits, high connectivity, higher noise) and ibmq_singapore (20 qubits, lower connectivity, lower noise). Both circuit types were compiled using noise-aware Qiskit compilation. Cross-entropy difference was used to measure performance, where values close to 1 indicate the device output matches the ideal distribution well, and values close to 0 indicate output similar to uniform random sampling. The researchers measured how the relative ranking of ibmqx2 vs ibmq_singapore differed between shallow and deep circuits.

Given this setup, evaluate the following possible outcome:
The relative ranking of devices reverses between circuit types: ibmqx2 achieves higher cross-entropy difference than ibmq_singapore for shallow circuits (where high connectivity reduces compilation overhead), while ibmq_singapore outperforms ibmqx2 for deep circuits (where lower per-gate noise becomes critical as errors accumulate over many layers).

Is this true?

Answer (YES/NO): YES